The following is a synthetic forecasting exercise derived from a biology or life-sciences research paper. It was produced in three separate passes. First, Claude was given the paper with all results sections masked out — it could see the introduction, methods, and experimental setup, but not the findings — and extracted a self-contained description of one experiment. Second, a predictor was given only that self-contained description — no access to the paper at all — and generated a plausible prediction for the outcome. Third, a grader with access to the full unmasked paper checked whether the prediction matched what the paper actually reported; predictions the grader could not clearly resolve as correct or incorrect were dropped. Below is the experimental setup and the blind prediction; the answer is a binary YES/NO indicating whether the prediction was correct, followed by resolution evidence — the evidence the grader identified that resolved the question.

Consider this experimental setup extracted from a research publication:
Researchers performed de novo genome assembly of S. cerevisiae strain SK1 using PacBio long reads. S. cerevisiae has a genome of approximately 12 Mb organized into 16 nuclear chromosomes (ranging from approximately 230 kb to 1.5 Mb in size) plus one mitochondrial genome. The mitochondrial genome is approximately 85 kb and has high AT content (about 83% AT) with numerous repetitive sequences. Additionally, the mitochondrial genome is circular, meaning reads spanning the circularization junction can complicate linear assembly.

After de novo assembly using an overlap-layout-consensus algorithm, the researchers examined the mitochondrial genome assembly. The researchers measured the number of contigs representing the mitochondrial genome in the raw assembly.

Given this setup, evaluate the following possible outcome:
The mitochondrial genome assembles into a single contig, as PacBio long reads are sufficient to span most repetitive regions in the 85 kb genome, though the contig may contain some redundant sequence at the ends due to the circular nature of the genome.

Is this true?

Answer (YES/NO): NO